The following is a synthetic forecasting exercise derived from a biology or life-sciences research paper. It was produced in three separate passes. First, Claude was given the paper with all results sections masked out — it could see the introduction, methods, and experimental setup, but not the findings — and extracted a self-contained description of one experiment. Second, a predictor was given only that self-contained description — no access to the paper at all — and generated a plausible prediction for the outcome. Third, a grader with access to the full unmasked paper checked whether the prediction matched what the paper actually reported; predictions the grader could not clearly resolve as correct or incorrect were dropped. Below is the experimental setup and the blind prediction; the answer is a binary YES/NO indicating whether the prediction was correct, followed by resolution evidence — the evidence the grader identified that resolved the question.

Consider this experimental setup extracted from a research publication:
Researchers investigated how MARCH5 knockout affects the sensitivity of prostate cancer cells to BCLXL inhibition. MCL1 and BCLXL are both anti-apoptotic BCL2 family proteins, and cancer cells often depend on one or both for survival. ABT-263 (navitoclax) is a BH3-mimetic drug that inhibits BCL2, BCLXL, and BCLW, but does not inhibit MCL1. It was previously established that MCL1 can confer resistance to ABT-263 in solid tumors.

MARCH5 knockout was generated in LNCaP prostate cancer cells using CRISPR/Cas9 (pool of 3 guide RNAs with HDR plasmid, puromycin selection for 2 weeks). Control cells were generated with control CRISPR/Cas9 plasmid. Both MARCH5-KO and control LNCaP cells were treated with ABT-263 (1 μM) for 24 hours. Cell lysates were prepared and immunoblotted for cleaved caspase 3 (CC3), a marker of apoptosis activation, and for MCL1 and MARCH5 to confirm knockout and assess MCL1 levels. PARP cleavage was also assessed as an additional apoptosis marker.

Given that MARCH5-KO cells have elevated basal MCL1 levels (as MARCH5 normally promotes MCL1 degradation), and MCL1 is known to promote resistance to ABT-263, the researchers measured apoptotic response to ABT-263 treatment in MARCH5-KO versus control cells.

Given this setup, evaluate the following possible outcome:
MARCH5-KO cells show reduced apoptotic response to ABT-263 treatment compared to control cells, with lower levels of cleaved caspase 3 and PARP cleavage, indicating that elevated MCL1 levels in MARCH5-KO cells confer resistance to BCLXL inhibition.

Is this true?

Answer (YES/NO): NO